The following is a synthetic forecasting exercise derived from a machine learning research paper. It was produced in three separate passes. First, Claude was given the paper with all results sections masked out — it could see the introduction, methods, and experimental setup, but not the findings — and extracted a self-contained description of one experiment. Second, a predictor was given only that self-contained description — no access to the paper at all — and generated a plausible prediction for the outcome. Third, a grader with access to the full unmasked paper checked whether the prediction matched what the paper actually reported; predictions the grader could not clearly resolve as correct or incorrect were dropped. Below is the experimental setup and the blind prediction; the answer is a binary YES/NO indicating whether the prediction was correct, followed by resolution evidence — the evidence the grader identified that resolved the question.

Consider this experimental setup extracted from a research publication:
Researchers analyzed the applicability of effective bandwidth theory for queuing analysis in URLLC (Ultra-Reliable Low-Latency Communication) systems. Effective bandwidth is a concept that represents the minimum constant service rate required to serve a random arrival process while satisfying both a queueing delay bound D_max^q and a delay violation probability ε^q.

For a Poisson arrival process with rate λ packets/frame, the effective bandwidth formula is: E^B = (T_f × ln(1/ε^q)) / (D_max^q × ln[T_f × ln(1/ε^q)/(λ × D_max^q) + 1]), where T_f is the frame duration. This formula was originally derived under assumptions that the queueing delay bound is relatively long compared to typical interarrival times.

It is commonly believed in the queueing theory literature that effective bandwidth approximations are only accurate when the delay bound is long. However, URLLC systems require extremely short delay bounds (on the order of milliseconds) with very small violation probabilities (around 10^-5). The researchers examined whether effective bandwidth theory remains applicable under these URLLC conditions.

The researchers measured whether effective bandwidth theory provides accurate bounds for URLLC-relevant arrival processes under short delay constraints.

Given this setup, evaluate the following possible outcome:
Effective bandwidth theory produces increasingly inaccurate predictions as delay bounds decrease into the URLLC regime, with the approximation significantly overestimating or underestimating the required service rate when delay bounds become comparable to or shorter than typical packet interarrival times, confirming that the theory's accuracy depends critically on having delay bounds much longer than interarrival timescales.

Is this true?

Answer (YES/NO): NO